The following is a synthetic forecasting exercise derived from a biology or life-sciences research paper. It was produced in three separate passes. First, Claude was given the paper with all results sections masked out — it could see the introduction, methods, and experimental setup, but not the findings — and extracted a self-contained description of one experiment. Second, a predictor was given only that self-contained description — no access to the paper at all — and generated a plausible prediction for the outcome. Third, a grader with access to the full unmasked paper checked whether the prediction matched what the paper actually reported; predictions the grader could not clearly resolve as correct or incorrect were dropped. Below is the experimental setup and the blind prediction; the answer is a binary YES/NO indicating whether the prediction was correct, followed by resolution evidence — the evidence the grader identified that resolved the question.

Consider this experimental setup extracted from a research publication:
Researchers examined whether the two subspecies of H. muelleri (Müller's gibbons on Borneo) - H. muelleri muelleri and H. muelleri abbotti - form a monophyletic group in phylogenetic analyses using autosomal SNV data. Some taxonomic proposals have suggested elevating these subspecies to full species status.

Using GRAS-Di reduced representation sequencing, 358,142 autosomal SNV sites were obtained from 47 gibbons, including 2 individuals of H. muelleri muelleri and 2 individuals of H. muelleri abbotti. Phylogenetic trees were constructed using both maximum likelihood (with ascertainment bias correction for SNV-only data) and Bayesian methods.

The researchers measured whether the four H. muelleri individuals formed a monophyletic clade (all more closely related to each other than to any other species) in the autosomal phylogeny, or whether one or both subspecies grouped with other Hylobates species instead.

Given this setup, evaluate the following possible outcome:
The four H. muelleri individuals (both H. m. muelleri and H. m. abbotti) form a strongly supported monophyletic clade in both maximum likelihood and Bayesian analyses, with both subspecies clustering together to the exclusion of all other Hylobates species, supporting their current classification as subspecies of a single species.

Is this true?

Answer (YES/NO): YES